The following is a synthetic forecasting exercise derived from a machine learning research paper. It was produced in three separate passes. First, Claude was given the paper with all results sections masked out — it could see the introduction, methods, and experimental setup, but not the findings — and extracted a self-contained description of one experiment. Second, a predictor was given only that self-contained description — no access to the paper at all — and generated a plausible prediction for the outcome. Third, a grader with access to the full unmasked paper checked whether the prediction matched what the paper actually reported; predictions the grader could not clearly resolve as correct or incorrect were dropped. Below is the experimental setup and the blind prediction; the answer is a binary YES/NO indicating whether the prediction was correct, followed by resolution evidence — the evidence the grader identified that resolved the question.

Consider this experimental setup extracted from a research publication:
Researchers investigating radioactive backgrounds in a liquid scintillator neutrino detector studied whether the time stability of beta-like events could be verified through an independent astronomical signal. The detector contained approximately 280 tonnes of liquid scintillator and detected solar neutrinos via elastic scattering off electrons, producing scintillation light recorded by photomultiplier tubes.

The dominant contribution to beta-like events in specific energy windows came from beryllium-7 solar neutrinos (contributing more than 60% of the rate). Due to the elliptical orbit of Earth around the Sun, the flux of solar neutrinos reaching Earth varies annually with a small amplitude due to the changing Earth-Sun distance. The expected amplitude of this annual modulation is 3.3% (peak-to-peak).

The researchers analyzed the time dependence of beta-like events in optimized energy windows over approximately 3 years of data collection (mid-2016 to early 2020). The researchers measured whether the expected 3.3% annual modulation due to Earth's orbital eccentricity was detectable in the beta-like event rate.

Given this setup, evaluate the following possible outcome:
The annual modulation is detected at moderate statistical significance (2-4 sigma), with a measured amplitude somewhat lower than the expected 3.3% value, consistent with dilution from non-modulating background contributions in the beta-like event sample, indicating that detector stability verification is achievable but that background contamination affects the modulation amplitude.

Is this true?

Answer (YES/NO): NO